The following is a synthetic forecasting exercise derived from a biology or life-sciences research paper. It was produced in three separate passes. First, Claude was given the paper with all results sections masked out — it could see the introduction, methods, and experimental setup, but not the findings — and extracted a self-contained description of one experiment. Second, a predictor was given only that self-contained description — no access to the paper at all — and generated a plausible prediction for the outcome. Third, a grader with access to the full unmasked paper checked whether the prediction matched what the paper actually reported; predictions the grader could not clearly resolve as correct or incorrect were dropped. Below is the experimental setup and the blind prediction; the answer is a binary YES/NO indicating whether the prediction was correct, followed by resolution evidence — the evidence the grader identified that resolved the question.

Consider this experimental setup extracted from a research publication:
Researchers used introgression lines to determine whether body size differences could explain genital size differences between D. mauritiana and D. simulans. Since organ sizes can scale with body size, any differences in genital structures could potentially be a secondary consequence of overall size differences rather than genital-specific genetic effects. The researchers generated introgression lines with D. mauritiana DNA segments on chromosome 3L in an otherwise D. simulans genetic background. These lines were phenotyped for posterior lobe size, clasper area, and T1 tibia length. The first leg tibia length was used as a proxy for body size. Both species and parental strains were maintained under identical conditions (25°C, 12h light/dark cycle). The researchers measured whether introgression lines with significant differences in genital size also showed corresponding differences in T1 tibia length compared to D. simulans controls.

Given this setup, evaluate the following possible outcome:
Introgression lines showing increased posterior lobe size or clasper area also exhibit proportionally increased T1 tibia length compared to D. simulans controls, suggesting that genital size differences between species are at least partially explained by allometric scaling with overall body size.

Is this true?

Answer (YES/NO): NO